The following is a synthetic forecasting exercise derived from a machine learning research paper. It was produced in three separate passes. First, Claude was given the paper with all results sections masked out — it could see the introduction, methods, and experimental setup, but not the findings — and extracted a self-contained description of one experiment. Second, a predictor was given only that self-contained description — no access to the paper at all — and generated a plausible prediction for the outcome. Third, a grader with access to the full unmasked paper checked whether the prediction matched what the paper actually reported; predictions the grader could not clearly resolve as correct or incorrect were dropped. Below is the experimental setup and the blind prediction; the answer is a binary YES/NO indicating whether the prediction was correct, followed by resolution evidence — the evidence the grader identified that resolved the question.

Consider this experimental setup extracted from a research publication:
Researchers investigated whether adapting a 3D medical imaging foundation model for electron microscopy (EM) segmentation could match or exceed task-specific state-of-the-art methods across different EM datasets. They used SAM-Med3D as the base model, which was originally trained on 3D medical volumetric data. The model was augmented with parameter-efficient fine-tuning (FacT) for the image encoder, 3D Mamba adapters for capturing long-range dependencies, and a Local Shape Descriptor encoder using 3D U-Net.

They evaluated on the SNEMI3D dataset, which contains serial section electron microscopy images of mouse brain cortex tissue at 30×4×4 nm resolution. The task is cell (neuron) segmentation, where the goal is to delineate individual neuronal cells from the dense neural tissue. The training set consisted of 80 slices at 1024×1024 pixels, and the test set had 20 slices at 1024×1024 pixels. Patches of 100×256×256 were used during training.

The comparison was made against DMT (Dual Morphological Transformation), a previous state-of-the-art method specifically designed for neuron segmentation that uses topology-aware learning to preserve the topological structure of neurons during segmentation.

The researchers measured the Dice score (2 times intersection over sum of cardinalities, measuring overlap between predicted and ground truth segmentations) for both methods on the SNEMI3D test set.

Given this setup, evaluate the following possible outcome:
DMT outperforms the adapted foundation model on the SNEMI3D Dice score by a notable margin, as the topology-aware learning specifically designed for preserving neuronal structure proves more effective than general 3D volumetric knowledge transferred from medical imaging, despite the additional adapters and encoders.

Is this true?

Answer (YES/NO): NO